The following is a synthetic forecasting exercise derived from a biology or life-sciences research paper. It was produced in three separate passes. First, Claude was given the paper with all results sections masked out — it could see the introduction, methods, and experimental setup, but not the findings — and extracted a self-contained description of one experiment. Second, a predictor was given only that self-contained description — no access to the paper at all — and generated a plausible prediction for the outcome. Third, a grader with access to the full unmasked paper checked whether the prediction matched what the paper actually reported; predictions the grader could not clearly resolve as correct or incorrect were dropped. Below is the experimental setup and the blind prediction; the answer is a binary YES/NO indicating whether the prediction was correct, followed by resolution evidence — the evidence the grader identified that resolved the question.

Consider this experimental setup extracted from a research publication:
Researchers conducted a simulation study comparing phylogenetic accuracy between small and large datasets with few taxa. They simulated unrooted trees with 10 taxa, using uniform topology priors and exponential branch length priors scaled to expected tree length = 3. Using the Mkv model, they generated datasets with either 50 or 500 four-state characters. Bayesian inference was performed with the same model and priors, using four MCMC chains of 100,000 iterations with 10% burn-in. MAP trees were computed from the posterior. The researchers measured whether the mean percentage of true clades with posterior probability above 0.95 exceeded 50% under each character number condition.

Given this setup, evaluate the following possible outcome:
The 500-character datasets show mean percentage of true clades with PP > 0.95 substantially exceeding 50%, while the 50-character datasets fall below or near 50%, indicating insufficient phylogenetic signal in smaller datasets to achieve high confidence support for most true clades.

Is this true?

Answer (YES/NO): YES